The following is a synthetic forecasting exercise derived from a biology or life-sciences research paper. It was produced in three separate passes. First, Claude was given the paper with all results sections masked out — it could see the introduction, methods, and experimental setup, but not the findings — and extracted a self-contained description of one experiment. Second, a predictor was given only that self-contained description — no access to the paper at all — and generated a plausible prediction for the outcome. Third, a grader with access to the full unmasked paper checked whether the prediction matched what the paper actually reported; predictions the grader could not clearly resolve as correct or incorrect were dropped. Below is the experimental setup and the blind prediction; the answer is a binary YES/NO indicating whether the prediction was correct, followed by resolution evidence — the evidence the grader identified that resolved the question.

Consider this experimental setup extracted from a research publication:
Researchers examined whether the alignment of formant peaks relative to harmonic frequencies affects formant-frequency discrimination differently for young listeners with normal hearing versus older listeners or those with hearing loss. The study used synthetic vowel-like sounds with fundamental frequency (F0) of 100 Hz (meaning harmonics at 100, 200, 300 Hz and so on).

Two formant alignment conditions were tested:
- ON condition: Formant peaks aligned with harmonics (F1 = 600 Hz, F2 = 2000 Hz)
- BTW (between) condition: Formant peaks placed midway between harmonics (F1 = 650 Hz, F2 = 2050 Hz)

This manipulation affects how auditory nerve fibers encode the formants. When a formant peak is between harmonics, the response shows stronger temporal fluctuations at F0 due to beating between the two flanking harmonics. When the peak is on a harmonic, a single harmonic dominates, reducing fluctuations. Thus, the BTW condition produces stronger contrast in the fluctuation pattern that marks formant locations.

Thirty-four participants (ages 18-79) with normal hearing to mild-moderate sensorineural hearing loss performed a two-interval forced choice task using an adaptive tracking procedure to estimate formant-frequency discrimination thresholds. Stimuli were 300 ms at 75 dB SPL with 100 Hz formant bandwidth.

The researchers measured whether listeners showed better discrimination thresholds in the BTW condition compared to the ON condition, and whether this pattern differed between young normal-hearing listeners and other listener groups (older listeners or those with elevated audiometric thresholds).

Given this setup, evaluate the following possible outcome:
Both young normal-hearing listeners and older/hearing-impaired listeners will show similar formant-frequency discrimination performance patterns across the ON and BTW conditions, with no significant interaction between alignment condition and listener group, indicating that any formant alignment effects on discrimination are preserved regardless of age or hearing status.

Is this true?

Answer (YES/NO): NO